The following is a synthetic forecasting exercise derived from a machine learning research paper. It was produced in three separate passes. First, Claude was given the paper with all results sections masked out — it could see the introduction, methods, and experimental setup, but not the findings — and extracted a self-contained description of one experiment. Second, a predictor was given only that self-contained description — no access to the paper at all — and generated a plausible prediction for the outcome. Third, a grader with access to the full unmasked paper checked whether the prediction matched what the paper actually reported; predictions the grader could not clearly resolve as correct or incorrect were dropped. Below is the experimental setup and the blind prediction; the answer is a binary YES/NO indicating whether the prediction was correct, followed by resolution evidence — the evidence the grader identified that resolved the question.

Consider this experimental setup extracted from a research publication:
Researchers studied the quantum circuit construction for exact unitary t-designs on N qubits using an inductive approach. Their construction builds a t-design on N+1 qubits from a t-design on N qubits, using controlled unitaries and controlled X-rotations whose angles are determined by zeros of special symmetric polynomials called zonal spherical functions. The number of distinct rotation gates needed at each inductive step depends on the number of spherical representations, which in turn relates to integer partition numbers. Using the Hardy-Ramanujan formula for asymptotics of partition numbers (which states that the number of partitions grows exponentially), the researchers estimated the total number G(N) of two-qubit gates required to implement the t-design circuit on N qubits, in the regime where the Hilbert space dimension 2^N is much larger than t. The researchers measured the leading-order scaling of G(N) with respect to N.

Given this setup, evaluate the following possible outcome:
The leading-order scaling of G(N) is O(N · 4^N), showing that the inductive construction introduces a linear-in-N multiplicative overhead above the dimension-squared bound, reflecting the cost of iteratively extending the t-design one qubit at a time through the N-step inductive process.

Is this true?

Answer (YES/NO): NO